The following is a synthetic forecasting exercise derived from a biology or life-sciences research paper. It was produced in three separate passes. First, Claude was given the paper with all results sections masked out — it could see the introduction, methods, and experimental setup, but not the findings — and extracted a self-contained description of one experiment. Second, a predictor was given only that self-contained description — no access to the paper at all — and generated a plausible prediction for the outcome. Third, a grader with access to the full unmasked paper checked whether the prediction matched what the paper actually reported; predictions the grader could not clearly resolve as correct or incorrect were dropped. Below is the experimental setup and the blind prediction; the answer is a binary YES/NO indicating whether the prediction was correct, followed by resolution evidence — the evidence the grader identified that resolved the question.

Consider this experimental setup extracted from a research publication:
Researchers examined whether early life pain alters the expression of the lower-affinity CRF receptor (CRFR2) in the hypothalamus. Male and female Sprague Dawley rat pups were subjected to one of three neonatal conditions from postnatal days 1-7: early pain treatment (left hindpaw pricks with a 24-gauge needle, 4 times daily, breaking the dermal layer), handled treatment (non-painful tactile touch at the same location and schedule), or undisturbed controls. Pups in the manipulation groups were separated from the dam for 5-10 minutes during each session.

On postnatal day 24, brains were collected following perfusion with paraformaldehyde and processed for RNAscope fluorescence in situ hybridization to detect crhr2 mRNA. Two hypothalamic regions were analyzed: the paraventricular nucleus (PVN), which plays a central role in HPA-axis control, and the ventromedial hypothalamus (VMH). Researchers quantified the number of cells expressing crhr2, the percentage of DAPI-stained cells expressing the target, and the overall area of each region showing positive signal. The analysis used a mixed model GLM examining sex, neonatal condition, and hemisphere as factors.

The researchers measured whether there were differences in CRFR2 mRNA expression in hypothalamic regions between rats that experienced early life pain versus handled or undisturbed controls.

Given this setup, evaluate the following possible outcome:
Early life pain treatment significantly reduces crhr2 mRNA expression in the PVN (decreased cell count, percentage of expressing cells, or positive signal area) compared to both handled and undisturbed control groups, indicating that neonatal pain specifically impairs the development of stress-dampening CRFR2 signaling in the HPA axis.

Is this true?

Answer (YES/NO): NO